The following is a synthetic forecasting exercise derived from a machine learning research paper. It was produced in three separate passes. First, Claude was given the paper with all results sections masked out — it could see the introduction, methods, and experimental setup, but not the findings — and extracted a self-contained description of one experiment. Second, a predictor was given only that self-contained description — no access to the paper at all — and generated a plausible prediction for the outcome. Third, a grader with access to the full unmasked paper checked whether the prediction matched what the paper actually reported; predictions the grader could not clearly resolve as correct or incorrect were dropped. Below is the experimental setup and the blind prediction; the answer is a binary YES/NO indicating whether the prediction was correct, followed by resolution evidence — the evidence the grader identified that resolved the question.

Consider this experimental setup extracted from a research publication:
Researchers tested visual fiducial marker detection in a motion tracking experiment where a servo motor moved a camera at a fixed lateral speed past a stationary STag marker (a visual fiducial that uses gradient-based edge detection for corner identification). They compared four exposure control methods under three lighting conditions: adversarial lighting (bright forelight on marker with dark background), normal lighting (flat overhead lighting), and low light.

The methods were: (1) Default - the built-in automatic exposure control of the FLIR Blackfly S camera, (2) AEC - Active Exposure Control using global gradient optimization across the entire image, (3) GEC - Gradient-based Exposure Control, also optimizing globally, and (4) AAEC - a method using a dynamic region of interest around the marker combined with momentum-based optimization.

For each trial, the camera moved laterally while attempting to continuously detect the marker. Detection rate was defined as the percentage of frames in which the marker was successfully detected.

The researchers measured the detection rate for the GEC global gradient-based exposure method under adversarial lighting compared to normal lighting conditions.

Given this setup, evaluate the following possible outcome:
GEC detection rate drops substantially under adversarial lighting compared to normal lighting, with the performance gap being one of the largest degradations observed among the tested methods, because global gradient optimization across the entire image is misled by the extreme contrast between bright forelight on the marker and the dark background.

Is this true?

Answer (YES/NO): NO